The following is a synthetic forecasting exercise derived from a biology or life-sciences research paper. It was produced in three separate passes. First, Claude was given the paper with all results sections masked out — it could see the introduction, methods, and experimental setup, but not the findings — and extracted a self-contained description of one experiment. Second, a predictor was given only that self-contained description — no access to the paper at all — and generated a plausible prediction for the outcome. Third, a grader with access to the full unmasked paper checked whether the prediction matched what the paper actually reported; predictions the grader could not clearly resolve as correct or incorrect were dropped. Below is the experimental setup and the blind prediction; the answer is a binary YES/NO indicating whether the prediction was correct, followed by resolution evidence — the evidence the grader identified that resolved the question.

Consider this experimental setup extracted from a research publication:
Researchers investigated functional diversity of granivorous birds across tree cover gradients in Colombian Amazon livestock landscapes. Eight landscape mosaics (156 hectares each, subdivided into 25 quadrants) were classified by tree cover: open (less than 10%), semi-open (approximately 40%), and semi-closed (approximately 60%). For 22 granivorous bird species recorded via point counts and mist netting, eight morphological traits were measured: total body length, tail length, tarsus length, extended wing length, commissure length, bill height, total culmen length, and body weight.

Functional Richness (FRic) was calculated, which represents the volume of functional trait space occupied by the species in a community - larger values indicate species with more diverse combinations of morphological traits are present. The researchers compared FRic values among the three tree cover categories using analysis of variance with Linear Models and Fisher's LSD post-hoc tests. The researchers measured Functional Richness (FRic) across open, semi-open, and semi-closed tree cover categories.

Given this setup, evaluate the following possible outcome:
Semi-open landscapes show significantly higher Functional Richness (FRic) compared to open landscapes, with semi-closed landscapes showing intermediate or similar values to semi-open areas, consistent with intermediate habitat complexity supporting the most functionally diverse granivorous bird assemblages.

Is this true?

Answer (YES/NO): NO